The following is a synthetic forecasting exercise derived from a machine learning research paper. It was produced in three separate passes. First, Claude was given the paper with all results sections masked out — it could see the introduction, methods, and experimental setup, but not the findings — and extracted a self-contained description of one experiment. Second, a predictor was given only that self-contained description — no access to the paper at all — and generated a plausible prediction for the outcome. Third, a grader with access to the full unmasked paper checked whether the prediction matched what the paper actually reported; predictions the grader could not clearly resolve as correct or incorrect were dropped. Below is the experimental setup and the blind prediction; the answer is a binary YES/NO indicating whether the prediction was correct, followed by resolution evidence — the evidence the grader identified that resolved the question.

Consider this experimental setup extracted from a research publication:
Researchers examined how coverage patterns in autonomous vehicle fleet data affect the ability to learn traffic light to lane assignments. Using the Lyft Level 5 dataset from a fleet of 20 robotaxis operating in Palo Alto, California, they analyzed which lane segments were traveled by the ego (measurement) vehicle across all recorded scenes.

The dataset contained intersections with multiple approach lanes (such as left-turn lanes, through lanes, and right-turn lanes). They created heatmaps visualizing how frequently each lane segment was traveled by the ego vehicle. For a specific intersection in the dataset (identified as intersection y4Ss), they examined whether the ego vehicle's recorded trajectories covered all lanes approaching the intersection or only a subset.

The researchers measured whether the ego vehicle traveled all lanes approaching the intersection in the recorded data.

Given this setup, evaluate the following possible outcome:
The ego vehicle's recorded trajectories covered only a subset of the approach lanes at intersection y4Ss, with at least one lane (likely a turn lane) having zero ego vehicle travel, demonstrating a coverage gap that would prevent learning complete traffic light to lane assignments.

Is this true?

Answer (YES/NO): YES